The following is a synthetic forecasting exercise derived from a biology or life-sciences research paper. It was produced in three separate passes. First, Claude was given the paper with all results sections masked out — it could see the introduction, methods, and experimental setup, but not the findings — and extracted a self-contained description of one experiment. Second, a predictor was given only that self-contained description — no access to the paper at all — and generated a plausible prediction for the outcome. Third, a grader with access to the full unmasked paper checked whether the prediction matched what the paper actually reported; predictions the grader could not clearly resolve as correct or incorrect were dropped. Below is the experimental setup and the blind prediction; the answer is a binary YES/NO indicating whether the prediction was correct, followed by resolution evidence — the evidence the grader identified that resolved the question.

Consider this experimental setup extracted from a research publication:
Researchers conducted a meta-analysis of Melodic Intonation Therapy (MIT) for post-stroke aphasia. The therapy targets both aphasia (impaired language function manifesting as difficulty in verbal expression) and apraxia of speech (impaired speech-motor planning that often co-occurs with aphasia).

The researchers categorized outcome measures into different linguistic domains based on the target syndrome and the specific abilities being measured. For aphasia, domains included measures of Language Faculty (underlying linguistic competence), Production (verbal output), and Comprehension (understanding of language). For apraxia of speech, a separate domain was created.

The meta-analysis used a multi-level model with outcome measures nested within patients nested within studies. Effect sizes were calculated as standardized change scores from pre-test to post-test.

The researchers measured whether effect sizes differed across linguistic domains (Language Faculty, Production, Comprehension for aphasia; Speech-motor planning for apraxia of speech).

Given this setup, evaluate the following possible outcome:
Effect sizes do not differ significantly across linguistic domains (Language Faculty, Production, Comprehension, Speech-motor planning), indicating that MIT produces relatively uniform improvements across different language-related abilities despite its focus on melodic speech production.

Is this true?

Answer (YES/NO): NO